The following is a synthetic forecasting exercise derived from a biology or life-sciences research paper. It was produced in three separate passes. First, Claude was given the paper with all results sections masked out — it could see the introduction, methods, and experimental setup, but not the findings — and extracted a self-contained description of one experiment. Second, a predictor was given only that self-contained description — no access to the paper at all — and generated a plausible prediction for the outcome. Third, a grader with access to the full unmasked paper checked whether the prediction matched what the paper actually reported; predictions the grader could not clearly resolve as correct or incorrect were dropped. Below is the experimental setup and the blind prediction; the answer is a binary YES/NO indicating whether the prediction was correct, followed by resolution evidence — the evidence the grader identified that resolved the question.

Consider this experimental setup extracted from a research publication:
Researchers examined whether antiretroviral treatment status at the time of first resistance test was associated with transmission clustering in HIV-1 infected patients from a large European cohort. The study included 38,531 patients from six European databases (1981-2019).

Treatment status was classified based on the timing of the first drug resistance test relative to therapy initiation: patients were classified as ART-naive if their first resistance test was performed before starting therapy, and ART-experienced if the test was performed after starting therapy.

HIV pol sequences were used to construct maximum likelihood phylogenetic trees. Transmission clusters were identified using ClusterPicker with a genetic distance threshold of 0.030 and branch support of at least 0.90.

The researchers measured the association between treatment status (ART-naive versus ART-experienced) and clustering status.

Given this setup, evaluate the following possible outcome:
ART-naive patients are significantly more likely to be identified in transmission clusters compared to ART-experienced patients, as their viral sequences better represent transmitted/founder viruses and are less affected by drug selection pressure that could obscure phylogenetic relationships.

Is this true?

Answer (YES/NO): NO